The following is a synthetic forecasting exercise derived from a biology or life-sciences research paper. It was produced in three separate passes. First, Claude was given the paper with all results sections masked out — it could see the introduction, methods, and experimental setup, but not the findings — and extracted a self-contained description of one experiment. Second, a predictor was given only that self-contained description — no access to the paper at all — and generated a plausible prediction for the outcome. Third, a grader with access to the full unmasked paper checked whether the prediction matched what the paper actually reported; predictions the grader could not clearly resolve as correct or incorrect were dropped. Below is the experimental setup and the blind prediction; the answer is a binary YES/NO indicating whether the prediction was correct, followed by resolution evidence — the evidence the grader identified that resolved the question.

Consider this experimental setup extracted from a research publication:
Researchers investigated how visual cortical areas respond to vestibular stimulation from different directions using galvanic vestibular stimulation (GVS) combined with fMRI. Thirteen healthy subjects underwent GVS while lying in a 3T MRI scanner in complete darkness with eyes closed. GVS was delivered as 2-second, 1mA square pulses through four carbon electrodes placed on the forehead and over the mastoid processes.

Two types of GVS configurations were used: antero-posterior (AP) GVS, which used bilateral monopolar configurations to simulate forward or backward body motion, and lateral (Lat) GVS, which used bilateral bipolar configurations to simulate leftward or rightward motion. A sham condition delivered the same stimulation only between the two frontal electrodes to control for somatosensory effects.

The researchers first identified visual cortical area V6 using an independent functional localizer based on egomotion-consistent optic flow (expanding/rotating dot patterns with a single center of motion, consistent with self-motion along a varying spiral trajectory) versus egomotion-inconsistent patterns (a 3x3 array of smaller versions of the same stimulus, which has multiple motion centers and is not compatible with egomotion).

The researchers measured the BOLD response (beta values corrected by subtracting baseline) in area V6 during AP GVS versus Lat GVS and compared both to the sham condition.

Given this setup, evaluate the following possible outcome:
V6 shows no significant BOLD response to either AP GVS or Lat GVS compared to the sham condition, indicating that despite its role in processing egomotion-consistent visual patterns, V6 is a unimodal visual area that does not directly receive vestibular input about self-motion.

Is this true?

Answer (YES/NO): NO